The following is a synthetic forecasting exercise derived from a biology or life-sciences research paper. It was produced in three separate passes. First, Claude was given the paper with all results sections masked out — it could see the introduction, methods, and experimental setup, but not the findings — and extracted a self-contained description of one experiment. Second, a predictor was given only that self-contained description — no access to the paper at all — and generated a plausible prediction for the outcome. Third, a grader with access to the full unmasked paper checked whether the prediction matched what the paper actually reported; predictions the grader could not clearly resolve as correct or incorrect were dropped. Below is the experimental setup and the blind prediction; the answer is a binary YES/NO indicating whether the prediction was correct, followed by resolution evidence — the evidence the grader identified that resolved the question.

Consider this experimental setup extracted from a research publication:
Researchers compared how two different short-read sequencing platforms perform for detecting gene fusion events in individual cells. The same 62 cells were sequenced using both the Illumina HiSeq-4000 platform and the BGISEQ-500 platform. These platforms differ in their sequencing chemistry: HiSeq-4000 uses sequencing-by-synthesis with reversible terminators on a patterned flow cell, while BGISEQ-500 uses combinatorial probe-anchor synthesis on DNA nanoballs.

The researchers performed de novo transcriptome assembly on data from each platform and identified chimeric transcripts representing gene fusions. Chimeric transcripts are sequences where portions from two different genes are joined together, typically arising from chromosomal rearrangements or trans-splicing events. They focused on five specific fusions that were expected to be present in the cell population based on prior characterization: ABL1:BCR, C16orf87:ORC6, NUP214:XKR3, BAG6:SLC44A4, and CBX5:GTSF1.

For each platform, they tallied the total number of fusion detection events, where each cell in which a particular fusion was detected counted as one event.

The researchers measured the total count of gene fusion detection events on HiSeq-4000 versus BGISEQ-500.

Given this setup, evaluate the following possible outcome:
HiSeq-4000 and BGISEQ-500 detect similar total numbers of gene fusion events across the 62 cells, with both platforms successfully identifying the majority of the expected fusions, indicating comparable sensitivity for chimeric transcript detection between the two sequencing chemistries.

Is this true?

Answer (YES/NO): NO